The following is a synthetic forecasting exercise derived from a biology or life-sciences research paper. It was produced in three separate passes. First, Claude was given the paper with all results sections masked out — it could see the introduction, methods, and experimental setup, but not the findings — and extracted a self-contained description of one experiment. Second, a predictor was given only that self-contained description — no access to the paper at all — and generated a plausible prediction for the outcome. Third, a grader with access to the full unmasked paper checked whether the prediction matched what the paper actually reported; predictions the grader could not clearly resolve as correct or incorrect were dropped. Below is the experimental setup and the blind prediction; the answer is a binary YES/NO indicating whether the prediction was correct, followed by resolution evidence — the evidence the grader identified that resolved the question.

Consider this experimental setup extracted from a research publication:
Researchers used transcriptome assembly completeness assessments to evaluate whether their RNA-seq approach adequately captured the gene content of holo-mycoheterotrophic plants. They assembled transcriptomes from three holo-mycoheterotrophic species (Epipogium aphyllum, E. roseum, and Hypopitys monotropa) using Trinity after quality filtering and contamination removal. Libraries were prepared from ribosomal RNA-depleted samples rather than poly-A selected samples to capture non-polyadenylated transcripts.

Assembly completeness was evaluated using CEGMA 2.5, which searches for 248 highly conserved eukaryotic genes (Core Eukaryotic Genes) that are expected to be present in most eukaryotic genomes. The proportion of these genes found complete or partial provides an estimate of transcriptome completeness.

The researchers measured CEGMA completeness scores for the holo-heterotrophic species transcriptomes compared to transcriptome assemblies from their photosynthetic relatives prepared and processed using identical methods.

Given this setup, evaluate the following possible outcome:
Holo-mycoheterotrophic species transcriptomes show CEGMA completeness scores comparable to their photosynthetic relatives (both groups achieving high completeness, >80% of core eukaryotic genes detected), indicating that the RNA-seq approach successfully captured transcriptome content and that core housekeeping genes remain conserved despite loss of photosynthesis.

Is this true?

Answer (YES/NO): YES